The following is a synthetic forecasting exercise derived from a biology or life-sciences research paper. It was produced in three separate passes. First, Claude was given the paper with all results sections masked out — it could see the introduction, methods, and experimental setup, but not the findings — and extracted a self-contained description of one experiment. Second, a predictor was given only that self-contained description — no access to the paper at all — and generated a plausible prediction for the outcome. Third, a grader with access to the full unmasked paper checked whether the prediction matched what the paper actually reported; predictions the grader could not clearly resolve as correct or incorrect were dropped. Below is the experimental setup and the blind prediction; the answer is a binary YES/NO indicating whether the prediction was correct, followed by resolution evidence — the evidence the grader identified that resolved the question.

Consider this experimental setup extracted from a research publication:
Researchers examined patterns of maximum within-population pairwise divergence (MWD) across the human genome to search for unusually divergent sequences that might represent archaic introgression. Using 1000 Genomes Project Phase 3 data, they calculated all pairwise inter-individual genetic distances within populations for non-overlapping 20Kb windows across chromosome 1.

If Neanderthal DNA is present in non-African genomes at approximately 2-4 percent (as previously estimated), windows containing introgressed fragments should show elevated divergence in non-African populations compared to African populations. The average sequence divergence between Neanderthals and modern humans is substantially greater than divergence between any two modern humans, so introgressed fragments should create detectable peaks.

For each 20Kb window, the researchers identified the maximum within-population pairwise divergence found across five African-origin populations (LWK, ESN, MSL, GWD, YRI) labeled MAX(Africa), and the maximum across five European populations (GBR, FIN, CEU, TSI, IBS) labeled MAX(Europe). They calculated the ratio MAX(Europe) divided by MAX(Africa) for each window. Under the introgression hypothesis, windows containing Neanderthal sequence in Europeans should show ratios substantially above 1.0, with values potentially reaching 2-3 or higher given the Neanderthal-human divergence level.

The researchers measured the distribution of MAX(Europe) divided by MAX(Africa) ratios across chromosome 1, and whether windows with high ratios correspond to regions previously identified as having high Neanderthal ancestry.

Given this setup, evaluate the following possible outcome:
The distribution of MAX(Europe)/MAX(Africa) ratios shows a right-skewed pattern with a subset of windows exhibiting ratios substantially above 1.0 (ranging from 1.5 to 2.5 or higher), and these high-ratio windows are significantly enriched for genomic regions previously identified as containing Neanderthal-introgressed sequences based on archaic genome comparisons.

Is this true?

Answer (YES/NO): NO